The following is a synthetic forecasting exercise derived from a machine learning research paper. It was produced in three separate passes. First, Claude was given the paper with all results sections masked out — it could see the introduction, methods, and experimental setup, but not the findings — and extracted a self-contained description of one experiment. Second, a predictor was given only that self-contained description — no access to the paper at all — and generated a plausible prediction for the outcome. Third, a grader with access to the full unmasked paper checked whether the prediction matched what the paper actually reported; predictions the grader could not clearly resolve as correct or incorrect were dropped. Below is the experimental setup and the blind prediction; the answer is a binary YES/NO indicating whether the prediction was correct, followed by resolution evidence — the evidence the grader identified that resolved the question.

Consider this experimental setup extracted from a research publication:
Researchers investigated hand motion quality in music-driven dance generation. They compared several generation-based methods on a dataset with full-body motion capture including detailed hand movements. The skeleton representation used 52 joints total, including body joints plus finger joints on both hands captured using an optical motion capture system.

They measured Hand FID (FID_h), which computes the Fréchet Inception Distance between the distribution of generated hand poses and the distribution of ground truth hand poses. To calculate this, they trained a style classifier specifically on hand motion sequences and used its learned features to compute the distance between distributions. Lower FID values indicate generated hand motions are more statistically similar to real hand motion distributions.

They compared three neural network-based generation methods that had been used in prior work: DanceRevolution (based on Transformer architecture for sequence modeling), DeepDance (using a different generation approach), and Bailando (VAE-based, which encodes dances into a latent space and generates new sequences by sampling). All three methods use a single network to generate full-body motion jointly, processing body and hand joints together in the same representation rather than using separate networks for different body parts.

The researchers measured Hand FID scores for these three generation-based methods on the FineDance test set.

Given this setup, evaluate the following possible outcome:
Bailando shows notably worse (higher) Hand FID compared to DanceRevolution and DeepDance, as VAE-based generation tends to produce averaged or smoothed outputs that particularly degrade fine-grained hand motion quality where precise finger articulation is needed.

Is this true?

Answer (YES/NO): NO